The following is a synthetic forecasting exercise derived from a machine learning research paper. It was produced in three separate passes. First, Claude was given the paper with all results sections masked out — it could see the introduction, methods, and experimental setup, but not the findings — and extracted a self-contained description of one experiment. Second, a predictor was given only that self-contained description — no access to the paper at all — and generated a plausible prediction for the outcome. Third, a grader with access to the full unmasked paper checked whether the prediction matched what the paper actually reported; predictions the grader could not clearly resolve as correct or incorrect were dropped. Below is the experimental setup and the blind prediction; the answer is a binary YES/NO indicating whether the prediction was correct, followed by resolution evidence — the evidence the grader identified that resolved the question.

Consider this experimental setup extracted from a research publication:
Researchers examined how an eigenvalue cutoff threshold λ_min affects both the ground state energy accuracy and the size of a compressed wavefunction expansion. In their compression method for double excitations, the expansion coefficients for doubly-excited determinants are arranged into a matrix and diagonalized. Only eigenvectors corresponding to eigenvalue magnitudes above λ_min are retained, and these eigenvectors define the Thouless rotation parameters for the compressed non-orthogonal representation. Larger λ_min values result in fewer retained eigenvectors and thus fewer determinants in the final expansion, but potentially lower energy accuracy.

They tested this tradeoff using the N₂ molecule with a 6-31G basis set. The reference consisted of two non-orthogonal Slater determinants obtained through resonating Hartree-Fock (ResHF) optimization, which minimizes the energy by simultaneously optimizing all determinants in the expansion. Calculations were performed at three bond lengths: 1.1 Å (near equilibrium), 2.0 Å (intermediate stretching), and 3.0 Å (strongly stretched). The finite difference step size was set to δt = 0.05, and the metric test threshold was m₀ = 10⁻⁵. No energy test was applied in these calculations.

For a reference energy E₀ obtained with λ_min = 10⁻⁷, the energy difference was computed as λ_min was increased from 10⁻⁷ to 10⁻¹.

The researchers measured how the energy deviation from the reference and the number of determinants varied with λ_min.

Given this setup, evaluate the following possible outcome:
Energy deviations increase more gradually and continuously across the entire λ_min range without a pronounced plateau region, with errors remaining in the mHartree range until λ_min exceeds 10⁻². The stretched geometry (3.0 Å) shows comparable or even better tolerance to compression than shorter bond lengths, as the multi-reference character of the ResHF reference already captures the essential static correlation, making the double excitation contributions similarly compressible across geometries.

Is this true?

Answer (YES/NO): NO